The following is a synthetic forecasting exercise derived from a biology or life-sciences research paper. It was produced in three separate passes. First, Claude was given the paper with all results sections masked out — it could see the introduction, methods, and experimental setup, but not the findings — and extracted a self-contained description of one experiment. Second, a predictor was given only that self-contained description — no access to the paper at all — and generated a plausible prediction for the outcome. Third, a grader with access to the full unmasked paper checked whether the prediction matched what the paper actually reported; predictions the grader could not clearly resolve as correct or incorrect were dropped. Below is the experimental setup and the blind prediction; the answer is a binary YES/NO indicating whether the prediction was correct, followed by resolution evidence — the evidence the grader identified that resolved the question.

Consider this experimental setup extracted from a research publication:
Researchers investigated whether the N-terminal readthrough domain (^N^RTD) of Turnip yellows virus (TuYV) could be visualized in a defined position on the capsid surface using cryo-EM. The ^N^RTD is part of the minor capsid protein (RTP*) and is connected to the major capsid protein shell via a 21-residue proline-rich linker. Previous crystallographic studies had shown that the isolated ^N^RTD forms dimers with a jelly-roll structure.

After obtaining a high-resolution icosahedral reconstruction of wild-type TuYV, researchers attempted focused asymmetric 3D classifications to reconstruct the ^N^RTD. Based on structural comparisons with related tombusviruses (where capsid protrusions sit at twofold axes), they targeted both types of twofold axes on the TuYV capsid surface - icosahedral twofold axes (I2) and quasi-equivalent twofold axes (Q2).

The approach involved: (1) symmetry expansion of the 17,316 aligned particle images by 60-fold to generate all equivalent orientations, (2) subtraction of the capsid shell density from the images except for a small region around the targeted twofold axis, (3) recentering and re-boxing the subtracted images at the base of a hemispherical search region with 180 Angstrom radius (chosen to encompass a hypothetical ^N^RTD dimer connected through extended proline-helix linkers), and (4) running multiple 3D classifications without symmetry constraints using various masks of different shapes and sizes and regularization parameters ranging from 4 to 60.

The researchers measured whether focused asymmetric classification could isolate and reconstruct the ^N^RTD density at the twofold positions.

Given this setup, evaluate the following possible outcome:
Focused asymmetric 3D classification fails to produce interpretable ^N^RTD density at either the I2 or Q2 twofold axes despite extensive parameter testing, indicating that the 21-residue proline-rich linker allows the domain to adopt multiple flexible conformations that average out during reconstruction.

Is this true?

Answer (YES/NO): YES